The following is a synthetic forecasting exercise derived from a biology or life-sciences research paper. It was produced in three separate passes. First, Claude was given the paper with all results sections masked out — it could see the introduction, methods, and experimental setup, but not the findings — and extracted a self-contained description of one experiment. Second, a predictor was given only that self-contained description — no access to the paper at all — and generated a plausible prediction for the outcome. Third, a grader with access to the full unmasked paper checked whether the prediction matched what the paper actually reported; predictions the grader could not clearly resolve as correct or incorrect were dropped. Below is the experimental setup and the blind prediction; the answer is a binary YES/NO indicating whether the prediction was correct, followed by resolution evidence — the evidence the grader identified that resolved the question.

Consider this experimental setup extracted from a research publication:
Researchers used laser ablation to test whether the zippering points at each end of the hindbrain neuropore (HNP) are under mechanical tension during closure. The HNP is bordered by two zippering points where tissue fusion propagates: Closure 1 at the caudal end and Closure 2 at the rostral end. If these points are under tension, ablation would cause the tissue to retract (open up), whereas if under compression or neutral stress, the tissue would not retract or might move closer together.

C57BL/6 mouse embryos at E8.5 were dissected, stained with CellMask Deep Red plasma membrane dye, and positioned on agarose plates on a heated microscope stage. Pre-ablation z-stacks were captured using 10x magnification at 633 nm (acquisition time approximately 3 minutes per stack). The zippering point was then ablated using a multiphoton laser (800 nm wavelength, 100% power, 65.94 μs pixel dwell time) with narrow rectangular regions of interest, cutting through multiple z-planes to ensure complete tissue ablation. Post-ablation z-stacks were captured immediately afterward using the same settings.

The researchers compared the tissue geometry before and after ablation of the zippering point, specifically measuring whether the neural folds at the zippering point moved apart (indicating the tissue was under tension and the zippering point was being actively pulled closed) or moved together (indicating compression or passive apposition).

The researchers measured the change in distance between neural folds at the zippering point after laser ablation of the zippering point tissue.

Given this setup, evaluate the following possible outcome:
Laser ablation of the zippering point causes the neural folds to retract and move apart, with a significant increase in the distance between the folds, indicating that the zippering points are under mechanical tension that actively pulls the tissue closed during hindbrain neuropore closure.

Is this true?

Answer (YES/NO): YES